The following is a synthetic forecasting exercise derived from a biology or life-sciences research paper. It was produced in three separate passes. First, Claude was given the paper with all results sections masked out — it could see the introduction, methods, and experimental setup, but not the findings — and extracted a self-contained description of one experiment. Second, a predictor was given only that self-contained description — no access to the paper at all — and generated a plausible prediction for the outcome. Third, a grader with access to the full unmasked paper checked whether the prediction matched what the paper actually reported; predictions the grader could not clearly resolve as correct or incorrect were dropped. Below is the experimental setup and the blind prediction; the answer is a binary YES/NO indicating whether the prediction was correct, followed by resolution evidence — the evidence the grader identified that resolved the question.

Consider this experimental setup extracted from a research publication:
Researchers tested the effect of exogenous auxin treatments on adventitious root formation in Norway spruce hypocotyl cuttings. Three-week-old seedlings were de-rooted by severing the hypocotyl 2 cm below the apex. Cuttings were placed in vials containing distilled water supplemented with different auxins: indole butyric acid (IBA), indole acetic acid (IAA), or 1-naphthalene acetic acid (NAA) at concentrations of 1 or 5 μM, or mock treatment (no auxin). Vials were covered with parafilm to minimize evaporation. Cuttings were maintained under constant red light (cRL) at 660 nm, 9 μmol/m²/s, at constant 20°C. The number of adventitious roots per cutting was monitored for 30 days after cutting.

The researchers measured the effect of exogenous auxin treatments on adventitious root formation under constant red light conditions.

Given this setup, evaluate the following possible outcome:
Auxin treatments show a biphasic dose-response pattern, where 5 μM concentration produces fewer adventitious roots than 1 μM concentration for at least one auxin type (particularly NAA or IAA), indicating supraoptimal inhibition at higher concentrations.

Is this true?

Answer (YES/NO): NO